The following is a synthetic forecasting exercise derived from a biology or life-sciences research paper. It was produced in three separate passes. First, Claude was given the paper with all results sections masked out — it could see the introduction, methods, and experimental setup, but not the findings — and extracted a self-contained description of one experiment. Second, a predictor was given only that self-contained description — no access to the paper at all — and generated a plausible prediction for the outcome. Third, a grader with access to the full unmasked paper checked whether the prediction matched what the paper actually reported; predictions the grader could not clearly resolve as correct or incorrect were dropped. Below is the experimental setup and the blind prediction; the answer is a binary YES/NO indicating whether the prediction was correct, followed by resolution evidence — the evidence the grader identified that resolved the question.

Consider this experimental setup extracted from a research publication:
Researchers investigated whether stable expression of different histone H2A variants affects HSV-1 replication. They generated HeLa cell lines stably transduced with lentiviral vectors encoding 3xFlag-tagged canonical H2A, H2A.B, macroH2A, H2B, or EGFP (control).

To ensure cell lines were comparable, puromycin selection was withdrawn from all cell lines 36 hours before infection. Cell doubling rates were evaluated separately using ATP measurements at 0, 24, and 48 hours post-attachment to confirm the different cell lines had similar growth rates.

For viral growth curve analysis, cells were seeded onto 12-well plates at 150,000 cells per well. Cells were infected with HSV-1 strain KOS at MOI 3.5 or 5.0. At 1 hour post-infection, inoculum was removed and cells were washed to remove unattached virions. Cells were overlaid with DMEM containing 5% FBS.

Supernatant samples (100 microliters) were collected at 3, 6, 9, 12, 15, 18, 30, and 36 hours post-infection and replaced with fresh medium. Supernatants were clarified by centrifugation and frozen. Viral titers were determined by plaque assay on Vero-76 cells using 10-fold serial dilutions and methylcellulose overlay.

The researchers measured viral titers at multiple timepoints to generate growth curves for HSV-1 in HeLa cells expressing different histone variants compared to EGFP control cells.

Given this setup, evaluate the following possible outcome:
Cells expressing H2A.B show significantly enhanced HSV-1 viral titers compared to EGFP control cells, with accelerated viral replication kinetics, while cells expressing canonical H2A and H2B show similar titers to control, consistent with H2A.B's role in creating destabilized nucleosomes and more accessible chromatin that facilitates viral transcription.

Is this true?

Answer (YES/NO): NO